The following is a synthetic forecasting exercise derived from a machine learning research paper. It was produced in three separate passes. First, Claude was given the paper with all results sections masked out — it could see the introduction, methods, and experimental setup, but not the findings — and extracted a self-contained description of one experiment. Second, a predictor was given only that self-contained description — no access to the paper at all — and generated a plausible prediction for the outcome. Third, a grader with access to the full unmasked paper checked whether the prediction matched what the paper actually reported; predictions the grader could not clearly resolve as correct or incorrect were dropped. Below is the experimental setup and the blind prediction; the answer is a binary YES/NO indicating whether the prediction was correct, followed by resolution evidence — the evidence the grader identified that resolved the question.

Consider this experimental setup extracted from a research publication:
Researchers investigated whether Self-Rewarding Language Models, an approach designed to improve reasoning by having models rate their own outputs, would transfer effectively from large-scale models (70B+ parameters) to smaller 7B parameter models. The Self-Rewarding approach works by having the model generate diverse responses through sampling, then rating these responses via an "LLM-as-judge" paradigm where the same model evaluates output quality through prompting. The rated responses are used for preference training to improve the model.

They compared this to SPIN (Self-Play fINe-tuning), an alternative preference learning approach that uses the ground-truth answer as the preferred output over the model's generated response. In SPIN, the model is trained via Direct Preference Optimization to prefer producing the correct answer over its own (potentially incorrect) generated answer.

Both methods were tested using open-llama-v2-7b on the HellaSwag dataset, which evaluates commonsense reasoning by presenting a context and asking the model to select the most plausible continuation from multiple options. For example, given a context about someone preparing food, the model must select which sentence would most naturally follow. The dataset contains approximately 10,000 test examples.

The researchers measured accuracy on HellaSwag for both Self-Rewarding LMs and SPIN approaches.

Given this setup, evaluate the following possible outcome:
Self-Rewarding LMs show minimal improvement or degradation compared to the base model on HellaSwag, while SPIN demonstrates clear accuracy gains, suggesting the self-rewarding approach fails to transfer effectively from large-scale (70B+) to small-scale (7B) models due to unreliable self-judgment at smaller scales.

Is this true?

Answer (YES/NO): YES